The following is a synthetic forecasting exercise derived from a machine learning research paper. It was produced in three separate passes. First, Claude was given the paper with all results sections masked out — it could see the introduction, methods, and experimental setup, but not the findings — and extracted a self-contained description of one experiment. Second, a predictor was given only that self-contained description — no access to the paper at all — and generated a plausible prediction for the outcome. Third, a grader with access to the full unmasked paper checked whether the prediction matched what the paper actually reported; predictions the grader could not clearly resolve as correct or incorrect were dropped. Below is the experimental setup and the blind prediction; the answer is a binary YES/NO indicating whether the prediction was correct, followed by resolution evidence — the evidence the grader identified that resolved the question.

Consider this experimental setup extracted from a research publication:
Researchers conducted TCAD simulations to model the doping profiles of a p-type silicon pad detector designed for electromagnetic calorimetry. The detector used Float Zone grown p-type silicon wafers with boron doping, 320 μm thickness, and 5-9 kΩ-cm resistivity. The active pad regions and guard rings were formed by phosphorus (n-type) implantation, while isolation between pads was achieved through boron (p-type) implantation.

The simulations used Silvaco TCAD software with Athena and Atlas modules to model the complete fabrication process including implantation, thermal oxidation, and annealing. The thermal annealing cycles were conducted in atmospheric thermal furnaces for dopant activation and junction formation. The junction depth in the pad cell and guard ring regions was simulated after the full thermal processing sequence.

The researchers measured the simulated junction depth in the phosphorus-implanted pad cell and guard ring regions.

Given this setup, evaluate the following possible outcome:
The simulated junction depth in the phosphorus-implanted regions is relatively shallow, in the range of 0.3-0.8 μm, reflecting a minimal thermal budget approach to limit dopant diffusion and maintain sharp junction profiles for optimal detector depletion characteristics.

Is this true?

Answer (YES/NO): NO